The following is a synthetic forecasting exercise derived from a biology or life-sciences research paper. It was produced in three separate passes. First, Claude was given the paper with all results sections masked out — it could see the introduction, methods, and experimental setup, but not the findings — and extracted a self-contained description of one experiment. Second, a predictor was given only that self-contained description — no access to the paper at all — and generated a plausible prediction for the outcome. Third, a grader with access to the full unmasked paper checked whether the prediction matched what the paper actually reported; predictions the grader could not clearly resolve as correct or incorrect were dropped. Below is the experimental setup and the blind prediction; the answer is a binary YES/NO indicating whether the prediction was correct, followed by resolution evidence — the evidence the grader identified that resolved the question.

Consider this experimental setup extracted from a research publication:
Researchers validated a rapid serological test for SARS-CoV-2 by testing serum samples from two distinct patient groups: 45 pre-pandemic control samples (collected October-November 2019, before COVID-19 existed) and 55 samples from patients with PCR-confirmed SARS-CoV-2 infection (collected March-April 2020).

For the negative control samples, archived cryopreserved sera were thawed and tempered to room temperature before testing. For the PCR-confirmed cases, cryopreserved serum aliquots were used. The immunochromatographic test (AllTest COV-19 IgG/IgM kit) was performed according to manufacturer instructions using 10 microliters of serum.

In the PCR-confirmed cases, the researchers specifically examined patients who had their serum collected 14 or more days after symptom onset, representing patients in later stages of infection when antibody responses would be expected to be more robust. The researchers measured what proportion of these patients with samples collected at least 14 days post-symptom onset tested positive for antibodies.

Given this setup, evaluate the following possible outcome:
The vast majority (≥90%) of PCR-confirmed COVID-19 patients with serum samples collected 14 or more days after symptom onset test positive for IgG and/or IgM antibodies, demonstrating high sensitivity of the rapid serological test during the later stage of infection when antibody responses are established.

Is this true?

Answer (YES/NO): NO